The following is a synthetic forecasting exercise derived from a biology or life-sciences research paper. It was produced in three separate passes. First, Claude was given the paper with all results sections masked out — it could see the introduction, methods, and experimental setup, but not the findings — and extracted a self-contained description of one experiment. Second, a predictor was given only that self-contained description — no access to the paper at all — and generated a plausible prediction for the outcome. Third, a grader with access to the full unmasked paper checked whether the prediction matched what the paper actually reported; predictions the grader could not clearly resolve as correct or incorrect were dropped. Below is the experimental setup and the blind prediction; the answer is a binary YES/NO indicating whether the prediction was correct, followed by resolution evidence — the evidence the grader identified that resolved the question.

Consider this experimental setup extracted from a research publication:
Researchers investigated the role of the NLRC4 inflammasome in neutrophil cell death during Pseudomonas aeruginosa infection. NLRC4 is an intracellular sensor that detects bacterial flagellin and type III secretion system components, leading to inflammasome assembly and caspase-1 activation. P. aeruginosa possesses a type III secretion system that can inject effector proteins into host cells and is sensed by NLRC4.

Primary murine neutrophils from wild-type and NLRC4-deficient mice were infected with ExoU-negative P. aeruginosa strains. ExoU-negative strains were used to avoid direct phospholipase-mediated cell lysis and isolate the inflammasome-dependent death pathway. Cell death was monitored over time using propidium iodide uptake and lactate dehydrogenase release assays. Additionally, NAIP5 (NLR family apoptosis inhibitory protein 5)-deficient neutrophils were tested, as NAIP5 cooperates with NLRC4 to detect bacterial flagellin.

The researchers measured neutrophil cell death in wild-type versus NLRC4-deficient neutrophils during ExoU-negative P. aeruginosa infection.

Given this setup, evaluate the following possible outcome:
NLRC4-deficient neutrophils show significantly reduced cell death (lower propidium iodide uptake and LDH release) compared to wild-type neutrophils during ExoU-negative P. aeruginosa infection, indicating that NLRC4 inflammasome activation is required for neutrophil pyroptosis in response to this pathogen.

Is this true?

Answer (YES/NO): YES